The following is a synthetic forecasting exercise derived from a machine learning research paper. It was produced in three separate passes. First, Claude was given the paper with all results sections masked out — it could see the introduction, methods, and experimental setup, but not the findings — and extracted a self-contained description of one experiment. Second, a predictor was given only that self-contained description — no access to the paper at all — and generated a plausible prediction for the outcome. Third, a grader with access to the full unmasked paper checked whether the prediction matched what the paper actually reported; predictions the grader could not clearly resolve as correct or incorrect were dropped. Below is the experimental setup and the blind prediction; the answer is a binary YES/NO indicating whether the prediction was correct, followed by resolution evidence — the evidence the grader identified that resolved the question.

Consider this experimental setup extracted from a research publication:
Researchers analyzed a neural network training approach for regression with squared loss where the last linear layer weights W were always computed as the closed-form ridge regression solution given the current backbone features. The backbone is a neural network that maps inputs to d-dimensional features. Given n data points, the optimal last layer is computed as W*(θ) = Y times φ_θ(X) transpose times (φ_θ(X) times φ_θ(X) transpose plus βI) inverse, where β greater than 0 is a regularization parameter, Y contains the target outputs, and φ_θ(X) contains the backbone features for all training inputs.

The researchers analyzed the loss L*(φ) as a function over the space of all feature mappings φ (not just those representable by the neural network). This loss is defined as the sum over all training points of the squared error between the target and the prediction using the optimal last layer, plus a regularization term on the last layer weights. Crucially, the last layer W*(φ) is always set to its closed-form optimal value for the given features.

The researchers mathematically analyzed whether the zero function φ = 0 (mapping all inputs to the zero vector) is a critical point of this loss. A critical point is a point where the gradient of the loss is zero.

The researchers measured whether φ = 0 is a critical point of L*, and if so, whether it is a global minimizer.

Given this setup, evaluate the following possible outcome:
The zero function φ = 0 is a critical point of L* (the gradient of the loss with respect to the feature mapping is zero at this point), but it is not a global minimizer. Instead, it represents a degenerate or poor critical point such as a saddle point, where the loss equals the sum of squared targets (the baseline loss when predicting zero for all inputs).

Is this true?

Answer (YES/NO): YES